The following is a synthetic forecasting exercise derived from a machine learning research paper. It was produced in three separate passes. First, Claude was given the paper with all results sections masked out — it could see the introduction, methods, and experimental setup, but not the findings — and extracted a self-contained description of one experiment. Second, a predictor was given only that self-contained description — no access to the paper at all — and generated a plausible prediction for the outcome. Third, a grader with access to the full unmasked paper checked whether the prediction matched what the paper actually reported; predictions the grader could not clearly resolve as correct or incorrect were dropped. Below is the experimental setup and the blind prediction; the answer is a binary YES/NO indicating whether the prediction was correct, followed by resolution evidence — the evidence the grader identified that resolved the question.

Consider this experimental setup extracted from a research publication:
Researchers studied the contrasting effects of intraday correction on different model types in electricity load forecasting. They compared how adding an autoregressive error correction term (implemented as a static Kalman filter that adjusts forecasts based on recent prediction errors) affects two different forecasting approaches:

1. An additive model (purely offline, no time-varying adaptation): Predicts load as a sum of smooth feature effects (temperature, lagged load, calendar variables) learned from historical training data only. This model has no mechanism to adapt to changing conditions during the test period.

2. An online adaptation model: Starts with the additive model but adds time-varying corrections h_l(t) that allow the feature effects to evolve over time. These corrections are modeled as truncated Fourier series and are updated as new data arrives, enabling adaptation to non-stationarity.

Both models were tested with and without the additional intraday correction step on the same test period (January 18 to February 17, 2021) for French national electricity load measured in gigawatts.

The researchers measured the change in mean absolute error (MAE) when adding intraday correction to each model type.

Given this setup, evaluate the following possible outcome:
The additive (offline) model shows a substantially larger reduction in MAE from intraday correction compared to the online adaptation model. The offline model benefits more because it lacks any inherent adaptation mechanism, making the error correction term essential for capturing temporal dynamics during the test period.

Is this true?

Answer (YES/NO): YES